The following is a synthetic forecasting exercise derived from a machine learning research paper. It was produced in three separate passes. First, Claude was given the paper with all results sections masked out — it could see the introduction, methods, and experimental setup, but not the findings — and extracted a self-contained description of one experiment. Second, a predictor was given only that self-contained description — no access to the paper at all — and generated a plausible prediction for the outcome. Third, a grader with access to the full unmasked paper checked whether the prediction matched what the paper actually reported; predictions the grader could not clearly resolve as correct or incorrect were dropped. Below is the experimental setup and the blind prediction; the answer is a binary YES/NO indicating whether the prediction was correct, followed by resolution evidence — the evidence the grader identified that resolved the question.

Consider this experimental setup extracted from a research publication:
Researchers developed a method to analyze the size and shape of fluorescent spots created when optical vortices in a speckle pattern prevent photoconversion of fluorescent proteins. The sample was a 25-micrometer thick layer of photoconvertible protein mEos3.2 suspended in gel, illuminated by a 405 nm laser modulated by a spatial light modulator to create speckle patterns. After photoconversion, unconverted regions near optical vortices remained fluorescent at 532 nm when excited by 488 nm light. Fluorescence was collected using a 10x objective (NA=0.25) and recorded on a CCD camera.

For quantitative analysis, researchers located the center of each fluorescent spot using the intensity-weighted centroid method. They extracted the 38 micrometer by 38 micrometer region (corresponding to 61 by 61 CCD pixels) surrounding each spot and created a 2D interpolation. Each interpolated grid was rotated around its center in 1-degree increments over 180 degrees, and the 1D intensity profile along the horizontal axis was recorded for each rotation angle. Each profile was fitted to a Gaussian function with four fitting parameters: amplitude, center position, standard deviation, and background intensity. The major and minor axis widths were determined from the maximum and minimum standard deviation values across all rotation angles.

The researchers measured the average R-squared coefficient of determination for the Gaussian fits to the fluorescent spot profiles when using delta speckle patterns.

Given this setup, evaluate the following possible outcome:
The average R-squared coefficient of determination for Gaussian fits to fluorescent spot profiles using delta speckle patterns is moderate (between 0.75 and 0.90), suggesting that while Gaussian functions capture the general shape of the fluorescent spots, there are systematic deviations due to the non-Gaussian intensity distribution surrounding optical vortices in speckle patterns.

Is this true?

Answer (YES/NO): NO